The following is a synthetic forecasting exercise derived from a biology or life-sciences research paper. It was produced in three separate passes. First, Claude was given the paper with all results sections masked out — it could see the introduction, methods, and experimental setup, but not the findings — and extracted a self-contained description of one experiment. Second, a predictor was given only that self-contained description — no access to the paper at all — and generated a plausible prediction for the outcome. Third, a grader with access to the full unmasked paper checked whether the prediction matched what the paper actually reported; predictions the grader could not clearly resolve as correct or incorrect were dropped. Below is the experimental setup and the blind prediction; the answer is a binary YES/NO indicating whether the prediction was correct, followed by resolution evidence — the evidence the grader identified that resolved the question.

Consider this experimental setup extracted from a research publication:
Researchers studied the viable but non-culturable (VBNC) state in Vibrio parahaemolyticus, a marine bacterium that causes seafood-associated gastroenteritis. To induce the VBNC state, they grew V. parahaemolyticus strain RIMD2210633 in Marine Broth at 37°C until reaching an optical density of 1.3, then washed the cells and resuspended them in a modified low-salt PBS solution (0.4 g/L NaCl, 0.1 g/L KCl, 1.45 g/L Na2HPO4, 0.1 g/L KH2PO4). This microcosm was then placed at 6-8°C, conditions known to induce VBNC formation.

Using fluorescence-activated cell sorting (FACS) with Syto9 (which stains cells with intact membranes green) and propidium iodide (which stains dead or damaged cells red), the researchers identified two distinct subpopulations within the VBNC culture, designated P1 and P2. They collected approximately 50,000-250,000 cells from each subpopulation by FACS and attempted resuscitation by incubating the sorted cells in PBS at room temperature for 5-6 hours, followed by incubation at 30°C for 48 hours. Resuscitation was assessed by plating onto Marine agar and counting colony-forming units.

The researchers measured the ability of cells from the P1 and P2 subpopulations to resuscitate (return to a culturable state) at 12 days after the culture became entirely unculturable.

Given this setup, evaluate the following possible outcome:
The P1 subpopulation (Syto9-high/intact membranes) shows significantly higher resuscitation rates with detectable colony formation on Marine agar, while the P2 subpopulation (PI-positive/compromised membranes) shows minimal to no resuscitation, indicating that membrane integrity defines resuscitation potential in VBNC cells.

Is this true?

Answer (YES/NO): NO